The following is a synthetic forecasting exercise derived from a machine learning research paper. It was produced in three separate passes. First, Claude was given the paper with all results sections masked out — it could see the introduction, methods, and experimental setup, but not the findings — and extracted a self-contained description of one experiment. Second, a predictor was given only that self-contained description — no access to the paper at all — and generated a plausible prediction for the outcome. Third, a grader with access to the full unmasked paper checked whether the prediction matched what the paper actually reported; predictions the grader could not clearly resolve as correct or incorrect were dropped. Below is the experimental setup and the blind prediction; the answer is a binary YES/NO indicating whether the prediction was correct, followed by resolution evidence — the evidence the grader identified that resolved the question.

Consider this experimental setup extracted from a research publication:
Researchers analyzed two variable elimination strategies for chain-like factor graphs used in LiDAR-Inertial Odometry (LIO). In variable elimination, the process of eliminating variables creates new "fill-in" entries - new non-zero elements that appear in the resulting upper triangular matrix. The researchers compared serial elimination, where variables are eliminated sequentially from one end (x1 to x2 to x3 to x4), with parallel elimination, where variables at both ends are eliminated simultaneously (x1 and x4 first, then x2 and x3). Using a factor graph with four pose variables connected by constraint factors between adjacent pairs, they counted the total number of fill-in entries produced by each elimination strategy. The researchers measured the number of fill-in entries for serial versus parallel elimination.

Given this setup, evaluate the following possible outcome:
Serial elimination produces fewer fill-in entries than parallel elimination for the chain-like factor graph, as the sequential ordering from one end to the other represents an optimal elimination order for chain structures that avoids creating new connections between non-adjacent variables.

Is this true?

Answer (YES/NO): NO